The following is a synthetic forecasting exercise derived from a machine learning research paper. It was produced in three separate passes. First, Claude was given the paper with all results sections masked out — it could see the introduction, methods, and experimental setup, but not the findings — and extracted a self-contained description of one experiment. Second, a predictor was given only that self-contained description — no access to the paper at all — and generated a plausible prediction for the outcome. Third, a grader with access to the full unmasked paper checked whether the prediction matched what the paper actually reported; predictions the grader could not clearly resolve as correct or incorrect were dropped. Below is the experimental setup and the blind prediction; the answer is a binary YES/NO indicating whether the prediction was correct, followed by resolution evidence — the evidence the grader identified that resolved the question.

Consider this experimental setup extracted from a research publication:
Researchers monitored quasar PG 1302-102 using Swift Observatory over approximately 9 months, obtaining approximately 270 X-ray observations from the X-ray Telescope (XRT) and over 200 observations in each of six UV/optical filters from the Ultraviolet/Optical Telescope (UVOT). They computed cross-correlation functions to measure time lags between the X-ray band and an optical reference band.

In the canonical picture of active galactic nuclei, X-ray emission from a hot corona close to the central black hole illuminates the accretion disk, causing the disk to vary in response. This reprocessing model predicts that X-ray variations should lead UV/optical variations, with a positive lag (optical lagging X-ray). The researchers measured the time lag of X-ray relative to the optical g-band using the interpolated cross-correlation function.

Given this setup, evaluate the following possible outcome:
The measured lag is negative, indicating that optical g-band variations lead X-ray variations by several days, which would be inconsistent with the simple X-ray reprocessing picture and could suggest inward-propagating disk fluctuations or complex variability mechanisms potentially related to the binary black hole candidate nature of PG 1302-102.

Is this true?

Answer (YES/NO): NO